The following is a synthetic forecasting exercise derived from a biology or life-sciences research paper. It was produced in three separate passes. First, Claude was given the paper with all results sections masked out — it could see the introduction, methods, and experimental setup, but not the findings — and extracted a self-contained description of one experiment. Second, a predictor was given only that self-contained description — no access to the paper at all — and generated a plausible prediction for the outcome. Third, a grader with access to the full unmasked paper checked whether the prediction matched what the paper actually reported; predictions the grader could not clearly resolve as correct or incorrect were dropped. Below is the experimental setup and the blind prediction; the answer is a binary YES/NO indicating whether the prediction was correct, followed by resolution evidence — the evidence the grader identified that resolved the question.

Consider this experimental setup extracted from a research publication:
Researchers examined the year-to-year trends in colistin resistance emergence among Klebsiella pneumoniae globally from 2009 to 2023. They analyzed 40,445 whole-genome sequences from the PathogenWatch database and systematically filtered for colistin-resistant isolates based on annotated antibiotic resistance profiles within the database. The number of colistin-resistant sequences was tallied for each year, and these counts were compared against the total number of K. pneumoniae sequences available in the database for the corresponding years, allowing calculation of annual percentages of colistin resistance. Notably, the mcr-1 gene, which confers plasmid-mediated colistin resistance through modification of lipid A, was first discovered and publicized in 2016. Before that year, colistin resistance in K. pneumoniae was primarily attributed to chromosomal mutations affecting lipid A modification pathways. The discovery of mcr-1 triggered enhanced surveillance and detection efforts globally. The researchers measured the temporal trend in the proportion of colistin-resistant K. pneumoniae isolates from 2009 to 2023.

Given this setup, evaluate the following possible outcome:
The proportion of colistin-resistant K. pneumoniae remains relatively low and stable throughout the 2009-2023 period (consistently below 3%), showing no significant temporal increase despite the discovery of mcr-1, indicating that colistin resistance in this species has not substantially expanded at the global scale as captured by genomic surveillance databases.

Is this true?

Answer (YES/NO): NO